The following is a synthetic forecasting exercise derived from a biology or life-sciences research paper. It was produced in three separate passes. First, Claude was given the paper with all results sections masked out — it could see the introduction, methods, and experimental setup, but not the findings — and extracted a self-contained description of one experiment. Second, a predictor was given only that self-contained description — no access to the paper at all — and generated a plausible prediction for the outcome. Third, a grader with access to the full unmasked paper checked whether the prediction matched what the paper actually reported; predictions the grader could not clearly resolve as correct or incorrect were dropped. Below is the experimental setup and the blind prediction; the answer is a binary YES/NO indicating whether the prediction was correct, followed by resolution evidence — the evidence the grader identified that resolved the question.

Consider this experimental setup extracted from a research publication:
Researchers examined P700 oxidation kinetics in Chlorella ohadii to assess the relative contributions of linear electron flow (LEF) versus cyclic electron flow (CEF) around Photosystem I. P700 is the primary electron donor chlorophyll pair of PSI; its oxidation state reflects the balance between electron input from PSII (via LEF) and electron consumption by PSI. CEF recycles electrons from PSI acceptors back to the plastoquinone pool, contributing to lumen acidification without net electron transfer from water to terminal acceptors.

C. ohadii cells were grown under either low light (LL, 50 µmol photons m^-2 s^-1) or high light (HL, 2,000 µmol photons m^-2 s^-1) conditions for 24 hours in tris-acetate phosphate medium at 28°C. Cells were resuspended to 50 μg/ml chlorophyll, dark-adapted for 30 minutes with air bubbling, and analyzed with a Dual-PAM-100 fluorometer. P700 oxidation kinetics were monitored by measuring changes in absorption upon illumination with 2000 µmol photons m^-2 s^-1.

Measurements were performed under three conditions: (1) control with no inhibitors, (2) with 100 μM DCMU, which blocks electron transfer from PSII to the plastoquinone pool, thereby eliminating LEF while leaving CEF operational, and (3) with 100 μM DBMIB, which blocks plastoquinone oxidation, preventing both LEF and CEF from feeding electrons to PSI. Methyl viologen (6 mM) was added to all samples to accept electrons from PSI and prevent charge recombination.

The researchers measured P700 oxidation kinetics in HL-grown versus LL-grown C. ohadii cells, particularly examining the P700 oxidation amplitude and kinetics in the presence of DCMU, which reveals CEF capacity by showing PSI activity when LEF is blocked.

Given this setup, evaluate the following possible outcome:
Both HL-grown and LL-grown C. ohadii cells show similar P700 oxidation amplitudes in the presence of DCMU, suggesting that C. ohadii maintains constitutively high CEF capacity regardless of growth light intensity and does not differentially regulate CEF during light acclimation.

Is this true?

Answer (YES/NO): NO